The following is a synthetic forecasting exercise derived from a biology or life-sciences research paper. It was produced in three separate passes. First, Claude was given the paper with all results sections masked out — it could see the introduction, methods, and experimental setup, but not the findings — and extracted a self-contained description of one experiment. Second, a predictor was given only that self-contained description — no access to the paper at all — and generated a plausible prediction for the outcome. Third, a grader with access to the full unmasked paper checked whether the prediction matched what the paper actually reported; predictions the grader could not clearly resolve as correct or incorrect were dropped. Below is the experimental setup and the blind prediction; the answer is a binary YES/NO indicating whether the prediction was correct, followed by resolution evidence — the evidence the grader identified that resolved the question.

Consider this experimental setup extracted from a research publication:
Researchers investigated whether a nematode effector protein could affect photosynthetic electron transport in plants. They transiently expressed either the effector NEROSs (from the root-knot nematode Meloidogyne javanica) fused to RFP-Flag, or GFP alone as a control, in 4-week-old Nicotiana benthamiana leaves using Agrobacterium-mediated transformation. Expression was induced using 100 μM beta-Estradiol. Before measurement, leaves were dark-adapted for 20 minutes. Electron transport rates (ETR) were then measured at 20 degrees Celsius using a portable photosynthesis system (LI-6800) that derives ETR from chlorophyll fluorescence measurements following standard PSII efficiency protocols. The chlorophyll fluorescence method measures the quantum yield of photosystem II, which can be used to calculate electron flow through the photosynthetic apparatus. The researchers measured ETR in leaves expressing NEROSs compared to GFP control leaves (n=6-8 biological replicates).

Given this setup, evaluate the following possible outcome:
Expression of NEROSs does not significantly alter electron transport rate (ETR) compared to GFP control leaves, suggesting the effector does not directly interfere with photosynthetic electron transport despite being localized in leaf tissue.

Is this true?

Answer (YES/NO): NO